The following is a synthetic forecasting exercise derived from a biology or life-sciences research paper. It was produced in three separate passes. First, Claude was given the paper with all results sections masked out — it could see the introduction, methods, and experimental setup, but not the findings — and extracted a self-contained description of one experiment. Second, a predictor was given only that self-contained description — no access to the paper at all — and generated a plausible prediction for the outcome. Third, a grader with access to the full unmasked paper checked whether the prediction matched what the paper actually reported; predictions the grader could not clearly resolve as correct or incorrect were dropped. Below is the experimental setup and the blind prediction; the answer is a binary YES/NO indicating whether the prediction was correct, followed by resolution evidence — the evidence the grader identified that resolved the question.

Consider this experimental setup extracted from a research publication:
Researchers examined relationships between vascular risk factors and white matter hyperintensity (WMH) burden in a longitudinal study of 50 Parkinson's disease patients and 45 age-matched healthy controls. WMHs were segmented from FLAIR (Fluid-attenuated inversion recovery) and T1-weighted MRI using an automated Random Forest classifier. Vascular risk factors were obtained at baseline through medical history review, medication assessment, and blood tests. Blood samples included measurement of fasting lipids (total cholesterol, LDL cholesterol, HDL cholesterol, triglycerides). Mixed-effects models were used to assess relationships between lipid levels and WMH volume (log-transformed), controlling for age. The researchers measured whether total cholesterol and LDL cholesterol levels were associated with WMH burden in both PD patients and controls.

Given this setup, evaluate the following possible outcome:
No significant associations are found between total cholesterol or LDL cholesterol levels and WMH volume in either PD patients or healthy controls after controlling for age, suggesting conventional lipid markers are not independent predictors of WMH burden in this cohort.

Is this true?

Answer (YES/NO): NO